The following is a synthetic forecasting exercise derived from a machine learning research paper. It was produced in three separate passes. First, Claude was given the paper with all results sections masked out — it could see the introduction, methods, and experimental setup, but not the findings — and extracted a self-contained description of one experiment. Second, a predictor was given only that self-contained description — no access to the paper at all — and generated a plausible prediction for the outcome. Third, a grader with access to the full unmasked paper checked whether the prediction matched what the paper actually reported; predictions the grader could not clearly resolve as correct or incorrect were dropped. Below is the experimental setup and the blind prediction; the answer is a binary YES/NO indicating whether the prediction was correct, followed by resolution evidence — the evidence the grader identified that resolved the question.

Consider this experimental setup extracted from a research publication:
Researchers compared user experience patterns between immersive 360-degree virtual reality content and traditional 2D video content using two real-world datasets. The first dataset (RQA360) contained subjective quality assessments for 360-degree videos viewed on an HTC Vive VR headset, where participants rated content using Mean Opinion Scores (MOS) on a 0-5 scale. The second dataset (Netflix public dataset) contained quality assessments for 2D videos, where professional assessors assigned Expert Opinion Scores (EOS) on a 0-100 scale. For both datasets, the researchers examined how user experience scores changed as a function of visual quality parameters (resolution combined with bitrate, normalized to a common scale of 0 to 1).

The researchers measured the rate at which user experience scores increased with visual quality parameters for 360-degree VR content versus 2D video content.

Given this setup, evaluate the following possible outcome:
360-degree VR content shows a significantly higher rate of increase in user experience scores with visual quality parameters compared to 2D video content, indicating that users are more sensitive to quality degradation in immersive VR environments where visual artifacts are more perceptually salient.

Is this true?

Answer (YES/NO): YES